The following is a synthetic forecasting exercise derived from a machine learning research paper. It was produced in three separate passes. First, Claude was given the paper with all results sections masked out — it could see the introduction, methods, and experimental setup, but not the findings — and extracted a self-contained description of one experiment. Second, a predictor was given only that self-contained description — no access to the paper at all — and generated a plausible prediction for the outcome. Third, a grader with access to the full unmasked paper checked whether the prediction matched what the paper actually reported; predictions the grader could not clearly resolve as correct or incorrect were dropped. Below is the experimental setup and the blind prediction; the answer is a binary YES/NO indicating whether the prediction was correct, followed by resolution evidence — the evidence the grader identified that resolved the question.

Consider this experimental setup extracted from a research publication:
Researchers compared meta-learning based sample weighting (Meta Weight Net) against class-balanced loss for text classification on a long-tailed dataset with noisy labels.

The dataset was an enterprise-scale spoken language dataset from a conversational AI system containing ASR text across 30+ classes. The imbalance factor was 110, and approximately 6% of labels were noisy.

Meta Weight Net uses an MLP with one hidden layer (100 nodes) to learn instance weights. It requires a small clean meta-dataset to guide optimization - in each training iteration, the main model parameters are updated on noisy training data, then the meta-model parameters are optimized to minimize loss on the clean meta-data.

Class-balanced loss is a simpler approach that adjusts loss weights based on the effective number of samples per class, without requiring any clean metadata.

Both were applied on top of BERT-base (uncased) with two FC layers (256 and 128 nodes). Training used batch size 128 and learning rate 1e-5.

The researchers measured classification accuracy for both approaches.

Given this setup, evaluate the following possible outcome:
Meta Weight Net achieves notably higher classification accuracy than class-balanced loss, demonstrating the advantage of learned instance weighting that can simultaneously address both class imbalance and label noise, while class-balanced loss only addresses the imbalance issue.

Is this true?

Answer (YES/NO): NO